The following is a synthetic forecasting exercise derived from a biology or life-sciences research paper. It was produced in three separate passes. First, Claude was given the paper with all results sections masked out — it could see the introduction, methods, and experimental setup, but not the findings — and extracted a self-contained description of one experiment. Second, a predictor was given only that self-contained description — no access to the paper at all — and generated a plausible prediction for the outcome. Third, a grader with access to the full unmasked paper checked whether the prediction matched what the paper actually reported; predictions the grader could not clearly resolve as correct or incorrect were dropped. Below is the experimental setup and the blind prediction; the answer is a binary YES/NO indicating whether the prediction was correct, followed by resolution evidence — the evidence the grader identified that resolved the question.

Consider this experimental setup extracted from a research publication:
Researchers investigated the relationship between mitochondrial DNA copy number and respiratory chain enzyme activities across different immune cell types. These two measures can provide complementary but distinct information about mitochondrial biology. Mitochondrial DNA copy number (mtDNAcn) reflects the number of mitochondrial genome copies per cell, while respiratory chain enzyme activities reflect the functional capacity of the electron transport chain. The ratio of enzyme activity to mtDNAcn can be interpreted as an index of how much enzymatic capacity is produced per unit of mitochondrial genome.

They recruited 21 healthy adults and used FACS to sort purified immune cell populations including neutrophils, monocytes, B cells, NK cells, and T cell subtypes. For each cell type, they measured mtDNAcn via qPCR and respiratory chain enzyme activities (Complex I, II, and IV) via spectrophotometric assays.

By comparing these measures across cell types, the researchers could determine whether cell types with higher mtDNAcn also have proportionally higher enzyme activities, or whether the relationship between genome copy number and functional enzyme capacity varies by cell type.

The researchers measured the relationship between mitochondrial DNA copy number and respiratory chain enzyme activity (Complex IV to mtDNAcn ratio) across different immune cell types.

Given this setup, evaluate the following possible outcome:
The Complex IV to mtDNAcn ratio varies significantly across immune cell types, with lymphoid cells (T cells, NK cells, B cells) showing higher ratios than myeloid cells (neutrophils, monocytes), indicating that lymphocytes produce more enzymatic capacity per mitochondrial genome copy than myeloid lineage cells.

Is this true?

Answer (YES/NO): NO